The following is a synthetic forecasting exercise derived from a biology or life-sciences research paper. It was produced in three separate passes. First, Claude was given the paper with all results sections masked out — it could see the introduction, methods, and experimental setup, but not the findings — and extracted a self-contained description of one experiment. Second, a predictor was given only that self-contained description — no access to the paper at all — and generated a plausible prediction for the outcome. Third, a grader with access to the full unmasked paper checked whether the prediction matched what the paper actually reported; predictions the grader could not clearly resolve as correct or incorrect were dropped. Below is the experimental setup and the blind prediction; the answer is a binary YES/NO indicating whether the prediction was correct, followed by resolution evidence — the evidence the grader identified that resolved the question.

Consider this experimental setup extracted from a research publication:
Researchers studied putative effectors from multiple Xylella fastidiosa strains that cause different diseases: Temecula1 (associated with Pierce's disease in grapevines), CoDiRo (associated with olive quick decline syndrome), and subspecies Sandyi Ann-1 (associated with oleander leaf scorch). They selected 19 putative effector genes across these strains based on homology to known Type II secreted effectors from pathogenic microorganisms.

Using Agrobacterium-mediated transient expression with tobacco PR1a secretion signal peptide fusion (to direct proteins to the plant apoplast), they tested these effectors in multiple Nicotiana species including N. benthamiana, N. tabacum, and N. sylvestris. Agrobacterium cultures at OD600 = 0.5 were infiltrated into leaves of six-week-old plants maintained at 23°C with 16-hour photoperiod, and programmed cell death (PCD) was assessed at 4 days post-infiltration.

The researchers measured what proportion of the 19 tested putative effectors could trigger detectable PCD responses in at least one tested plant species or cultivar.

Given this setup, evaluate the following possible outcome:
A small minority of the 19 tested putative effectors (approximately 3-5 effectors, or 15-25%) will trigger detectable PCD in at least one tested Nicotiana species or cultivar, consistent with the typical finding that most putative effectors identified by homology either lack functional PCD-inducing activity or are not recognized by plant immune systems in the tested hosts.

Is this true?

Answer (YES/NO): NO